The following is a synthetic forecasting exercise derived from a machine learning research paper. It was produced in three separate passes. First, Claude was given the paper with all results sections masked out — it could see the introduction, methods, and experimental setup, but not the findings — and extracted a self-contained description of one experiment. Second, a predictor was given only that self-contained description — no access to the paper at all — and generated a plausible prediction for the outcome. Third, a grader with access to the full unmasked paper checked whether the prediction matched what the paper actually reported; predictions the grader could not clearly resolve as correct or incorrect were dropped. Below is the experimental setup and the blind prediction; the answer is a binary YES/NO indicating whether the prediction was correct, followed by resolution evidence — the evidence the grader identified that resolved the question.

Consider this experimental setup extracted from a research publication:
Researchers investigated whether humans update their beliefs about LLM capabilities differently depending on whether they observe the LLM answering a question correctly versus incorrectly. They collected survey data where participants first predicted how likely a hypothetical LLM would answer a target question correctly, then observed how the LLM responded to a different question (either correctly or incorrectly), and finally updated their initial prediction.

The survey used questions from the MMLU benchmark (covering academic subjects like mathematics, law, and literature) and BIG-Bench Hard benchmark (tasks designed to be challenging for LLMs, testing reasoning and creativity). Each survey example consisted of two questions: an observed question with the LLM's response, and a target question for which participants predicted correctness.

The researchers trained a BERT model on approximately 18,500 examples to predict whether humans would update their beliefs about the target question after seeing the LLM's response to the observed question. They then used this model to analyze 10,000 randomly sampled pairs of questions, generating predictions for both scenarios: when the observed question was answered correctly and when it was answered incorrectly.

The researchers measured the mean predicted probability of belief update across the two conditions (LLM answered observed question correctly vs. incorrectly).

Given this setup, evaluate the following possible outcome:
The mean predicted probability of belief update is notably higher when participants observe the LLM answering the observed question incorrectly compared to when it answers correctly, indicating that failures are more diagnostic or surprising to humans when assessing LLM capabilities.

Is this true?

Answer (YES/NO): YES